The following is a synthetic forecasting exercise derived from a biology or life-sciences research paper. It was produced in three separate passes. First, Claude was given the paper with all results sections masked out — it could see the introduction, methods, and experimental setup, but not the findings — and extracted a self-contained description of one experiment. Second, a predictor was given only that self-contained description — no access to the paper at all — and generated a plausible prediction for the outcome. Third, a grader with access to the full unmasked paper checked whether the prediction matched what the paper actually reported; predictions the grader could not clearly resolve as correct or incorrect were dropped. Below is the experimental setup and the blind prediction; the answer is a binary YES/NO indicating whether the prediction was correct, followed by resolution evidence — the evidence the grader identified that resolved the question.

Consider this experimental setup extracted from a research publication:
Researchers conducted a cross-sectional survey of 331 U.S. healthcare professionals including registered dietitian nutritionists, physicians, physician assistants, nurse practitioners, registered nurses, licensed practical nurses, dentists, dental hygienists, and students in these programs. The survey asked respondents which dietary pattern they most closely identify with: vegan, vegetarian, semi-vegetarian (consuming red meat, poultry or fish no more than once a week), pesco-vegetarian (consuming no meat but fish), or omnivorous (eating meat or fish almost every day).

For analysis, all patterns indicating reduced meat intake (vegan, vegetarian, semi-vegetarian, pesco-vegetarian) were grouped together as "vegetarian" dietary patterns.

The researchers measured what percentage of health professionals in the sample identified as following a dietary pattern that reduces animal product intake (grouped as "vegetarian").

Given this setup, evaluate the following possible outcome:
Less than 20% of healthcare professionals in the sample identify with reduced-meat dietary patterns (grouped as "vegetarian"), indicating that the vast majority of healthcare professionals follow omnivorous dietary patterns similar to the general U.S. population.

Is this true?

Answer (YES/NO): NO